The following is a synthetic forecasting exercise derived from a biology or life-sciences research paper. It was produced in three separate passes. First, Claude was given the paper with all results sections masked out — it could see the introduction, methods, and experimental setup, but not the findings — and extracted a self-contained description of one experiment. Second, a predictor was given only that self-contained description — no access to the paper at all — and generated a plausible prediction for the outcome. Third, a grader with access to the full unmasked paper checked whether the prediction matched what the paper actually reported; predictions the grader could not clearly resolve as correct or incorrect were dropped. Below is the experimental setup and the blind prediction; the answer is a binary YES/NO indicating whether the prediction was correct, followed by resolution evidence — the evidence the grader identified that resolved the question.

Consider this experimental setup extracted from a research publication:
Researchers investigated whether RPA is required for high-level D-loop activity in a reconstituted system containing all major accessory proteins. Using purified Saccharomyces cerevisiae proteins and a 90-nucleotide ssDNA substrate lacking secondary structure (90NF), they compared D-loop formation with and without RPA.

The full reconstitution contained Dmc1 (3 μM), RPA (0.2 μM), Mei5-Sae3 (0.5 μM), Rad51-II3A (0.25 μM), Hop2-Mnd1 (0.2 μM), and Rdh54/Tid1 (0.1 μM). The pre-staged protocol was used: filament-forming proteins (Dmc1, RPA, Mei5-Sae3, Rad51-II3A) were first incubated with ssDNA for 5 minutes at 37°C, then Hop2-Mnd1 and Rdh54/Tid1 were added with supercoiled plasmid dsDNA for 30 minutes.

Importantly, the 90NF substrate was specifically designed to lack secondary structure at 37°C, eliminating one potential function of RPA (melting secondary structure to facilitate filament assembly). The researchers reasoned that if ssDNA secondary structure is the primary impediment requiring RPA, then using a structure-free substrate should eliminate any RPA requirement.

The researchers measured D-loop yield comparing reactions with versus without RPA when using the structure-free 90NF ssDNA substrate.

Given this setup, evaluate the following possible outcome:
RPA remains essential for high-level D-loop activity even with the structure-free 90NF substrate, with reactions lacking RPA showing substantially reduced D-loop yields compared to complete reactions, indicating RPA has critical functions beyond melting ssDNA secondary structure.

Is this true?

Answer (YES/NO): NO